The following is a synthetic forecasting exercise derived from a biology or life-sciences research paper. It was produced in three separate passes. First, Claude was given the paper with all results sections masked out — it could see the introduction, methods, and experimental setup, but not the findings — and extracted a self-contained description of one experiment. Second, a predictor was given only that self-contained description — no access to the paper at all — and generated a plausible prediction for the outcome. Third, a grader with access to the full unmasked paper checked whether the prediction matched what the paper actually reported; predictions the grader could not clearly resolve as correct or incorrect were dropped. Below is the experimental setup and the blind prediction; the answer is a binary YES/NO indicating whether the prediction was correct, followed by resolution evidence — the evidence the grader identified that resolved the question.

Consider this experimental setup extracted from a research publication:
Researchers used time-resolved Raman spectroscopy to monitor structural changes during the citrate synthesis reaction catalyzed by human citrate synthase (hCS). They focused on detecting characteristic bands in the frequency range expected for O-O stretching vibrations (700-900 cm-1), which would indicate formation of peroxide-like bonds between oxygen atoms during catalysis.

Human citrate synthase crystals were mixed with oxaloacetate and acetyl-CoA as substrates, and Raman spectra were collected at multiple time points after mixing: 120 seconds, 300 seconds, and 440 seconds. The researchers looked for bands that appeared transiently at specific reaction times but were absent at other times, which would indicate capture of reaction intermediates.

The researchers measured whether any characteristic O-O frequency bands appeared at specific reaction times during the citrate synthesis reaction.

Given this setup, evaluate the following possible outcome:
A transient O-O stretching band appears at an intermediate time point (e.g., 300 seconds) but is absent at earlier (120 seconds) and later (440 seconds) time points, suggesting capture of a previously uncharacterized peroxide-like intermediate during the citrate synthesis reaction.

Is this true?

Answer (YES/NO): YES